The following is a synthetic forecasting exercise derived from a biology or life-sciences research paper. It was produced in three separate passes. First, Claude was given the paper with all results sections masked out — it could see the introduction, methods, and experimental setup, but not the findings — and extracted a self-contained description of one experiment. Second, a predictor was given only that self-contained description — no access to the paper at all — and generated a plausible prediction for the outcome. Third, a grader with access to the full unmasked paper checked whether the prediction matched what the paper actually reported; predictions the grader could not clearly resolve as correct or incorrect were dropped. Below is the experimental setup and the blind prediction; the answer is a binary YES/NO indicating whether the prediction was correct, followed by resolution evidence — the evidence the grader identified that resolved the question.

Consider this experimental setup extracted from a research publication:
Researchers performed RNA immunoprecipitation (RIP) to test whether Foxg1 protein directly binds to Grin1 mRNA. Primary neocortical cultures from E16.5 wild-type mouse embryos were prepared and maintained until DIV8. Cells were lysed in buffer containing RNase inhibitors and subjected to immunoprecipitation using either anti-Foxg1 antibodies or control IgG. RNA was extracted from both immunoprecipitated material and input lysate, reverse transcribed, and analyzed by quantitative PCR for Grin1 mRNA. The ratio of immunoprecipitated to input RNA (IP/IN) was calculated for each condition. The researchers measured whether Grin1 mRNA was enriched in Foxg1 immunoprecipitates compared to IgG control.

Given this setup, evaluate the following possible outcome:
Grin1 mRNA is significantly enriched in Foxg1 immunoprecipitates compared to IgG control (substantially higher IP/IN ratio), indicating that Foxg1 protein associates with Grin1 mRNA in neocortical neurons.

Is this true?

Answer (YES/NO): YES